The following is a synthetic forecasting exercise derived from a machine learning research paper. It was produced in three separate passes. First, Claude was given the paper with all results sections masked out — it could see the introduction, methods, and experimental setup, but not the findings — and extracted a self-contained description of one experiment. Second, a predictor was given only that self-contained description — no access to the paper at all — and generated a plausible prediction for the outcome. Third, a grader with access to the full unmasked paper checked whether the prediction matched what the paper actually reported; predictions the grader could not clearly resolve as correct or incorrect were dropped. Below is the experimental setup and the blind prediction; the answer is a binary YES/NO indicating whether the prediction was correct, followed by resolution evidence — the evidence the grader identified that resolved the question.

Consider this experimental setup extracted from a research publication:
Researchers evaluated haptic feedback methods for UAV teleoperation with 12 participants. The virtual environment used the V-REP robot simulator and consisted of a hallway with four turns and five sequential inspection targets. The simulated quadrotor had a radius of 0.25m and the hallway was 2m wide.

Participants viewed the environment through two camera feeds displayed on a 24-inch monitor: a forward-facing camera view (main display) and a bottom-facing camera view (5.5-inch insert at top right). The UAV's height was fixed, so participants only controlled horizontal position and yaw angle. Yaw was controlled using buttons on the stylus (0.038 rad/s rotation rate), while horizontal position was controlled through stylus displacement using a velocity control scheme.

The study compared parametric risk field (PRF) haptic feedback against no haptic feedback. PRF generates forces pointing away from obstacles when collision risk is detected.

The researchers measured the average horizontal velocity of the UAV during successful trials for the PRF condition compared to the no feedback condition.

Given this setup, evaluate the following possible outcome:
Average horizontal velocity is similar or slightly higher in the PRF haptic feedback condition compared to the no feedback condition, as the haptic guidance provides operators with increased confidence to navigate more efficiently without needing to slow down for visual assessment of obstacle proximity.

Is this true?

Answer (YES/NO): YES